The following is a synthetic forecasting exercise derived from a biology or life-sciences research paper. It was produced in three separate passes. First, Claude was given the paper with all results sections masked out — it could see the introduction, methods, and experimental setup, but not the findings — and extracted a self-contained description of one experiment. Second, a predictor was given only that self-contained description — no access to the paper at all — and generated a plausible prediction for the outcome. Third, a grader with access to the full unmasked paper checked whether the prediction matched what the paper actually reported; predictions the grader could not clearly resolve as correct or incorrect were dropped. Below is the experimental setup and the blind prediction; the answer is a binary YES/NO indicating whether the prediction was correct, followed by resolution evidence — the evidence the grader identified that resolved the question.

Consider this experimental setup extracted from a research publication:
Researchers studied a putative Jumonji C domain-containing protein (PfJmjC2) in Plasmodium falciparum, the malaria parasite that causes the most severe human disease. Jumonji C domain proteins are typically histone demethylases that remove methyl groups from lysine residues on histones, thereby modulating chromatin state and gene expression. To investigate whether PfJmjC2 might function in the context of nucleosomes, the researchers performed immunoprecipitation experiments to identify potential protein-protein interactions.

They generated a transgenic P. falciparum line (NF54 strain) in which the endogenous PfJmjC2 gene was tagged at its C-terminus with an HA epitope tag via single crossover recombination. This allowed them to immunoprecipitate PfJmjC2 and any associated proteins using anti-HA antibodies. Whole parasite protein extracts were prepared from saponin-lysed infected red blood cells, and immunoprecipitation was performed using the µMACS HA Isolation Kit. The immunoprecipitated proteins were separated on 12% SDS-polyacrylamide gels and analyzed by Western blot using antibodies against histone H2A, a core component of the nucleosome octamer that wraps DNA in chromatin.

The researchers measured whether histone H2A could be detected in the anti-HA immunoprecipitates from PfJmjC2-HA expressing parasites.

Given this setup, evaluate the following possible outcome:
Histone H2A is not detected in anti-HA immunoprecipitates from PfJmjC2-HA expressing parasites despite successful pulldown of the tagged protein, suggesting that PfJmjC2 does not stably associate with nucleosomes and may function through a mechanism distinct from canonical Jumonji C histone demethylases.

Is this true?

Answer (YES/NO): NO